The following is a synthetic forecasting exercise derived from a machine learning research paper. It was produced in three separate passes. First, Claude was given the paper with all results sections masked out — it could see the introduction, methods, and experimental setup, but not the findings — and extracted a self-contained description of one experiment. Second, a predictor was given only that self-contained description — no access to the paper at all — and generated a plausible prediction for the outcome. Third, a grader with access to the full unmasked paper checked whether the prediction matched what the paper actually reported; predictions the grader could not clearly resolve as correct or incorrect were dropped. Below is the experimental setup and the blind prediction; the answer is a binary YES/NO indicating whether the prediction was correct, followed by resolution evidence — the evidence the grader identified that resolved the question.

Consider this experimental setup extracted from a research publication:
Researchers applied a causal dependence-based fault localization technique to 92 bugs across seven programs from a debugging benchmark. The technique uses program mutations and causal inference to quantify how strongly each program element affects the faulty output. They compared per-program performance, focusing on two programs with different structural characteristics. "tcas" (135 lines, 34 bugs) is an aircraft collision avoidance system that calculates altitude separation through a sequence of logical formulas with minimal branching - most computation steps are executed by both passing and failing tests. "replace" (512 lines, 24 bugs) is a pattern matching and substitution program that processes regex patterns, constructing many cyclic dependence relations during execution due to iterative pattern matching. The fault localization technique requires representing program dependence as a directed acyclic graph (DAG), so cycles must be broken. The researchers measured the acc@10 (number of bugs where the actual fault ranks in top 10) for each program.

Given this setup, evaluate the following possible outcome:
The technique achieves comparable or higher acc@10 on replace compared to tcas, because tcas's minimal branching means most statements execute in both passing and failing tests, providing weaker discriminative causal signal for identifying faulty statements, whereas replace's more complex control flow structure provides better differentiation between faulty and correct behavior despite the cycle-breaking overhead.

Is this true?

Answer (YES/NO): NO